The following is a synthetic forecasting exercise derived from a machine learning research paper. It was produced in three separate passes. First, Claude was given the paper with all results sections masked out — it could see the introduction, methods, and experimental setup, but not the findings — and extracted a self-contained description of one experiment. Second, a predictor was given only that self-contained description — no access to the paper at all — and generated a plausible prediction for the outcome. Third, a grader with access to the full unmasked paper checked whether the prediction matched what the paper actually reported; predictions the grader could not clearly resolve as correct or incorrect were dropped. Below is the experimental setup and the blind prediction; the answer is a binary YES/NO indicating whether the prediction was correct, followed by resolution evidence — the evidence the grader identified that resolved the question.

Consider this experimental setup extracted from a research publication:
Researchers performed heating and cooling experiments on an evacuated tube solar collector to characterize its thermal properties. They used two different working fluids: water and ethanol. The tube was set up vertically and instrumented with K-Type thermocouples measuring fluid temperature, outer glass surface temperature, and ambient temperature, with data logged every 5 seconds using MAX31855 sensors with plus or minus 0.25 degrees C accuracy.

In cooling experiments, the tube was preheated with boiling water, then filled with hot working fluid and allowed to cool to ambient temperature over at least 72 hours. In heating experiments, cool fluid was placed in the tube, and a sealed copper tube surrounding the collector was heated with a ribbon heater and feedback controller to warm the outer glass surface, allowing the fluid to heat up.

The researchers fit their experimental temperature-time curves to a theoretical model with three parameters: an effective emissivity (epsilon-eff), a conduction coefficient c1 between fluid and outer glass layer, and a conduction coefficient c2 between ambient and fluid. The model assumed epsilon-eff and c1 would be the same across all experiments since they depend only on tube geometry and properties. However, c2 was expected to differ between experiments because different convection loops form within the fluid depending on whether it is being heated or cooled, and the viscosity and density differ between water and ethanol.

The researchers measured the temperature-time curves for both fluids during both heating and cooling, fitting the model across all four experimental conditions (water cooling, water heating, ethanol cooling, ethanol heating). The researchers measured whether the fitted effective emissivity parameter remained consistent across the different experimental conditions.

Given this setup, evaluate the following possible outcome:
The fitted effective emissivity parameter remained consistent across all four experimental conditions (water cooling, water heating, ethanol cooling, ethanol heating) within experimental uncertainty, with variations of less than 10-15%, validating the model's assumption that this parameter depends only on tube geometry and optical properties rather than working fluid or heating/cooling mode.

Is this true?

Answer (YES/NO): YES